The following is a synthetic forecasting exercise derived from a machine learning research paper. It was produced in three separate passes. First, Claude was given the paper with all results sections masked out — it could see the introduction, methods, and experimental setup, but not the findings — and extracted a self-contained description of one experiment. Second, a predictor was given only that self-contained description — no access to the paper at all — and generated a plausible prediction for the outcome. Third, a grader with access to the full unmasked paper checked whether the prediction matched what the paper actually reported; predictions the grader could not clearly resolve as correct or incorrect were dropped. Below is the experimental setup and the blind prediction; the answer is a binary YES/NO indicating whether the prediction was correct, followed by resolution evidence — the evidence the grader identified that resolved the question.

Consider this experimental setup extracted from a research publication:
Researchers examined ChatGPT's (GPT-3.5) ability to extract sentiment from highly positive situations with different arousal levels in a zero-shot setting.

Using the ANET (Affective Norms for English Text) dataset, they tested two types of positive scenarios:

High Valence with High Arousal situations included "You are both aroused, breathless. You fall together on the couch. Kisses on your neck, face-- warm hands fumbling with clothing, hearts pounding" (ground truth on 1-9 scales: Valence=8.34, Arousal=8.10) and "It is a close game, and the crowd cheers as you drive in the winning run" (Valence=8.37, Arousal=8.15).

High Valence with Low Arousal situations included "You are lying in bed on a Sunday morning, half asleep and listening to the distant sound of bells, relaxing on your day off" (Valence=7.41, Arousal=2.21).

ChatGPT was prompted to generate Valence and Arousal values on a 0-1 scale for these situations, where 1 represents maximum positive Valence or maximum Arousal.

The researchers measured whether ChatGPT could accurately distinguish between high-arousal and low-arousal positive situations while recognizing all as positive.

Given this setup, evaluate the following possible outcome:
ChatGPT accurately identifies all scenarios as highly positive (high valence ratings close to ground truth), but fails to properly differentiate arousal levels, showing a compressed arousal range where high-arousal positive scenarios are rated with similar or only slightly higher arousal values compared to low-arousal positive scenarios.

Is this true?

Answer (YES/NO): NO